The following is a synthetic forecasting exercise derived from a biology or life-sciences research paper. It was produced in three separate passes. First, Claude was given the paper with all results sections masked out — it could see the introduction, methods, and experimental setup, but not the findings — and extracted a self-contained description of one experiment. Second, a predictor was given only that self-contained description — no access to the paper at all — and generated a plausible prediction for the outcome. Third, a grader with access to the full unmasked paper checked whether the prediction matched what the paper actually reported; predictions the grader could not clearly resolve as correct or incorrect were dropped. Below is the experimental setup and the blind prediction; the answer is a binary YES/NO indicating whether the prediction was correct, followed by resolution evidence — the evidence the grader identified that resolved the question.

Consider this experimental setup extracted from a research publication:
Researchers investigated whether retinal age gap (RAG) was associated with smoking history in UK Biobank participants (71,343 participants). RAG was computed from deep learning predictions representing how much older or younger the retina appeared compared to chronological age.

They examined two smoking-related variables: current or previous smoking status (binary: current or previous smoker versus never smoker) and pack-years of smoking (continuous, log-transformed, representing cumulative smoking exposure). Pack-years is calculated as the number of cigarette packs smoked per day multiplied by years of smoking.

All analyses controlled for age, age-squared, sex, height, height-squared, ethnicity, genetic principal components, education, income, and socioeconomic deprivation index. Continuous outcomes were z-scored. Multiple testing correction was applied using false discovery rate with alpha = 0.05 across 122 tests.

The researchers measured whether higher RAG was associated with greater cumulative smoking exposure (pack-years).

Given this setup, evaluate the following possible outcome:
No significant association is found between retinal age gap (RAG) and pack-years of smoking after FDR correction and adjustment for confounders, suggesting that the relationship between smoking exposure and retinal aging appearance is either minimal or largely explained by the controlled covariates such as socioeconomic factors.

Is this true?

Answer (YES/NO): NO